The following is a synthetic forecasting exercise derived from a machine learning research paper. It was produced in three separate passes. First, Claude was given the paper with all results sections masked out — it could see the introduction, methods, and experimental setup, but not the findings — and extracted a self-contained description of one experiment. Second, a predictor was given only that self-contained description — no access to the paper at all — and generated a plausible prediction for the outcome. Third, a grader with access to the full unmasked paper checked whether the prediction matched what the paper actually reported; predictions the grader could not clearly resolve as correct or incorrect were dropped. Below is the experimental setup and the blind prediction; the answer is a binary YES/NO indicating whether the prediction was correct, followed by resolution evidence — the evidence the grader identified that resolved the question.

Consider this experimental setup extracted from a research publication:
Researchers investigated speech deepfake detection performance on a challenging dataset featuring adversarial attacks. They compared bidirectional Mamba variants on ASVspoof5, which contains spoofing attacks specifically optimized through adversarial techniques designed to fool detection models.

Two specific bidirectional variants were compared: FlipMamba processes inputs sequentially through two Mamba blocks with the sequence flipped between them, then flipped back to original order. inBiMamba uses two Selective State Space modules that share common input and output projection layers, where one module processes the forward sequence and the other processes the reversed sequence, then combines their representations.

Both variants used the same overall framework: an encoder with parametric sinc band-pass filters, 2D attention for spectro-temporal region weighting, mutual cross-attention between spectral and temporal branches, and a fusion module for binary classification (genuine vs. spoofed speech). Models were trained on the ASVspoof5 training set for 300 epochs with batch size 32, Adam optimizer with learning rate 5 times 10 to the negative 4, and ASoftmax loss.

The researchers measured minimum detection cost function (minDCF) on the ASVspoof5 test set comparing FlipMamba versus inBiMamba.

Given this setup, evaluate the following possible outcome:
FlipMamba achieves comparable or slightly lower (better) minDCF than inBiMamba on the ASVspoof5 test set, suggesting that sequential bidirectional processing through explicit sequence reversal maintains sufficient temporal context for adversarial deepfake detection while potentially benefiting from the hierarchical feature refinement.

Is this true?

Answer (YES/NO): YES